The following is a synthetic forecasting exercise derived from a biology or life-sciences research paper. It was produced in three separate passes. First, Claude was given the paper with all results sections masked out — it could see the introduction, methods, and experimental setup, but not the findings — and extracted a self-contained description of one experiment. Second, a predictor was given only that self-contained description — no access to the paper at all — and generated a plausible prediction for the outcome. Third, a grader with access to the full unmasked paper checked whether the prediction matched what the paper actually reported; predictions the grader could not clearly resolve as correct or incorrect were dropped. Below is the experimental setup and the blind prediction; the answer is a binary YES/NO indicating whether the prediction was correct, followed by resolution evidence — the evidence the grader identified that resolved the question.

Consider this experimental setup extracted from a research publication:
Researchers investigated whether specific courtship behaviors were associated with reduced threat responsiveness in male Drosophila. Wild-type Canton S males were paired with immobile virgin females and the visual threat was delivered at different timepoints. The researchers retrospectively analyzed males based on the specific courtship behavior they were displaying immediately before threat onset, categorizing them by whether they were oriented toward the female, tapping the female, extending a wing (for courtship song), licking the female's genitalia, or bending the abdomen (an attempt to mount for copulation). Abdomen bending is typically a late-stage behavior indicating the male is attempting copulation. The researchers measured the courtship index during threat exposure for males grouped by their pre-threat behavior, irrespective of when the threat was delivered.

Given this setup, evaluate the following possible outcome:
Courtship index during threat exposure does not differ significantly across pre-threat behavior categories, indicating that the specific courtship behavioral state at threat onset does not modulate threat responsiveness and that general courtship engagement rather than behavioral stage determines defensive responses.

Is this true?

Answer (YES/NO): NO